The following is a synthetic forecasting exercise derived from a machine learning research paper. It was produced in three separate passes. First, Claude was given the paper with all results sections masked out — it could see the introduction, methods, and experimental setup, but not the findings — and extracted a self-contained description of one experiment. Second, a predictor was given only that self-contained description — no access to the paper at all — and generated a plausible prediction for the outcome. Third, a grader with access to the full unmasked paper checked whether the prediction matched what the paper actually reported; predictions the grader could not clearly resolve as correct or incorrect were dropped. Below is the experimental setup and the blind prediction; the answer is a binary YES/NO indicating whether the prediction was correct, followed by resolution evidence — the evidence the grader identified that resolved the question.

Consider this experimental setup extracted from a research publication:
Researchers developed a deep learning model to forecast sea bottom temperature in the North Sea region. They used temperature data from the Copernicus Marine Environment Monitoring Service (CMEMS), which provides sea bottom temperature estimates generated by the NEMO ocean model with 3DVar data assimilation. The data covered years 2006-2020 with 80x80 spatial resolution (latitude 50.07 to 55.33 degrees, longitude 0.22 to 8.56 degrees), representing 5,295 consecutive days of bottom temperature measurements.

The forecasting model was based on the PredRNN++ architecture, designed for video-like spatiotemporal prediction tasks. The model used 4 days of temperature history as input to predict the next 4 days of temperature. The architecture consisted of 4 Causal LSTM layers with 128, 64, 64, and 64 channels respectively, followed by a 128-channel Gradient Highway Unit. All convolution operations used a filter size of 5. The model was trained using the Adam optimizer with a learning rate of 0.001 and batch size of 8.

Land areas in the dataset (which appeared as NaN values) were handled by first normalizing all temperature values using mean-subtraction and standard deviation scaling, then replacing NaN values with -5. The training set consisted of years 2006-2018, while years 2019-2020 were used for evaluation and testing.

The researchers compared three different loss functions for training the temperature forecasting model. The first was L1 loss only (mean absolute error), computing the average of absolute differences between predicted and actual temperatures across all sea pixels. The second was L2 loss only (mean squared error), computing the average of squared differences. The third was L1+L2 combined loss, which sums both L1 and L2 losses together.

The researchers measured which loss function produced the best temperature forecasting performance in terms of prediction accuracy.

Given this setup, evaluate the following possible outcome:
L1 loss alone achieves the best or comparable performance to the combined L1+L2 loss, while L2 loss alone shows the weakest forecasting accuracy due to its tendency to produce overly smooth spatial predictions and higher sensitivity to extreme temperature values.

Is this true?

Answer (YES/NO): NO